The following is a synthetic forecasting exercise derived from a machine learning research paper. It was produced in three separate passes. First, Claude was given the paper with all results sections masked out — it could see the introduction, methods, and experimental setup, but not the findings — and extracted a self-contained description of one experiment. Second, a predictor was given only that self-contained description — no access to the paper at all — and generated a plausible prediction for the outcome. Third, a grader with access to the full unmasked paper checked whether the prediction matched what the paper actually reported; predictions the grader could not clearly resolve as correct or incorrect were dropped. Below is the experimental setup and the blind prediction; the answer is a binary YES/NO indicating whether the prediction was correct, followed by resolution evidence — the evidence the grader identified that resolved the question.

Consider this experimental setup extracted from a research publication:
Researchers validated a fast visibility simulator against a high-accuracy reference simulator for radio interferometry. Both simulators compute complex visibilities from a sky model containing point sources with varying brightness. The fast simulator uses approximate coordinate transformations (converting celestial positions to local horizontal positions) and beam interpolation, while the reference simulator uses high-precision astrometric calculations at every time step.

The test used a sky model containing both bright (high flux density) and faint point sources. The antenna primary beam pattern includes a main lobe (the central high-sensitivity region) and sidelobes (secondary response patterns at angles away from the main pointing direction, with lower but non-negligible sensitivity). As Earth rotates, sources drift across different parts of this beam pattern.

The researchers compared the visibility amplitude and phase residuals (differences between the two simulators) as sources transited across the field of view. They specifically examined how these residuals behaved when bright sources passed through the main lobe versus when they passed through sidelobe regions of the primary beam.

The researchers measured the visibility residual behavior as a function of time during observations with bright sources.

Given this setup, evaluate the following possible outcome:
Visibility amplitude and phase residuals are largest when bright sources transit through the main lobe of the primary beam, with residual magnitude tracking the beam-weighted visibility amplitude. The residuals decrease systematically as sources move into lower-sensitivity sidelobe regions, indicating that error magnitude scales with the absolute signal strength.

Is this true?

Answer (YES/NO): NO